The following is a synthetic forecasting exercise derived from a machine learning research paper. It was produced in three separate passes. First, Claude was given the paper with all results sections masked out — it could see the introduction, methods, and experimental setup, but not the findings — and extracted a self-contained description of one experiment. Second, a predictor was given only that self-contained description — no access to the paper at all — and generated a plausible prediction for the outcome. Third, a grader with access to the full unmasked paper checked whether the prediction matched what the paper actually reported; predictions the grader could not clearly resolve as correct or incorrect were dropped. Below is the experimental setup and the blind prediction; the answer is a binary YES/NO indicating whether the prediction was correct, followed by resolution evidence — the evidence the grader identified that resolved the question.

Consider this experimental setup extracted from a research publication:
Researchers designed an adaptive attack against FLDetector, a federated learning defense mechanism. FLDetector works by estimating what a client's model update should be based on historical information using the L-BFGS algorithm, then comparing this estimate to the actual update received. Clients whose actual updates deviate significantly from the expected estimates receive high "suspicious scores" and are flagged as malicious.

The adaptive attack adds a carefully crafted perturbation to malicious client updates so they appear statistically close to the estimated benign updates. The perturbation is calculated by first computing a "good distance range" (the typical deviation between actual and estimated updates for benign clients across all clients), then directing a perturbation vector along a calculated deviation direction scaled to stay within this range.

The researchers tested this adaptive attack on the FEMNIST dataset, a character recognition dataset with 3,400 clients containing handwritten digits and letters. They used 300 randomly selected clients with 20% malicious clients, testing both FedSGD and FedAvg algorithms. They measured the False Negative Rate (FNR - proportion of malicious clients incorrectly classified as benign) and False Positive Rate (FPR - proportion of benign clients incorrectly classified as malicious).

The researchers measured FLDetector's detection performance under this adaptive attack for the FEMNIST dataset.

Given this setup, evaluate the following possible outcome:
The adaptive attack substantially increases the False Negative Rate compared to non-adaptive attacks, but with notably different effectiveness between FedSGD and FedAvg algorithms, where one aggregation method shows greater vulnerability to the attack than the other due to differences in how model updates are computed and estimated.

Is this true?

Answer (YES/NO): NO